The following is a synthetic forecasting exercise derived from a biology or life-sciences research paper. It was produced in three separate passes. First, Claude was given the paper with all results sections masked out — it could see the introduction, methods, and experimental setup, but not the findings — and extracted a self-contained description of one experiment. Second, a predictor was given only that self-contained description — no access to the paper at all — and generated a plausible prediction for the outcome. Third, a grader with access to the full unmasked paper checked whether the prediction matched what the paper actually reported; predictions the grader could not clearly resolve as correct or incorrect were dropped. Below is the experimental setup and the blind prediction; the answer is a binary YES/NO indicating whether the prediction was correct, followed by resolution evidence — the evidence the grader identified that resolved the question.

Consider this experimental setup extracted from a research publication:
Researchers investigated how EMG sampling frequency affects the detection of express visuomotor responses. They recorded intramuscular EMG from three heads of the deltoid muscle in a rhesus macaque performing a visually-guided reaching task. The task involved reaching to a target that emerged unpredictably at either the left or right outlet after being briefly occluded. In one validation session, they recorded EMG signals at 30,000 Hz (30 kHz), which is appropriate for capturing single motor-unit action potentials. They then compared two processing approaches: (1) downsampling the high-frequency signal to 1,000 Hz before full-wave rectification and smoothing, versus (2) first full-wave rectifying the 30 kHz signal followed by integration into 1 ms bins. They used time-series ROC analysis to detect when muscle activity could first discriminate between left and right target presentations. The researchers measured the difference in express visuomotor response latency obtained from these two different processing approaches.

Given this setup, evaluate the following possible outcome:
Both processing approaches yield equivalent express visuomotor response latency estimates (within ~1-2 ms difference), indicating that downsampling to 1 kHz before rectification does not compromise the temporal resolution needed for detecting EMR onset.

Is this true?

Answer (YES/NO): YES